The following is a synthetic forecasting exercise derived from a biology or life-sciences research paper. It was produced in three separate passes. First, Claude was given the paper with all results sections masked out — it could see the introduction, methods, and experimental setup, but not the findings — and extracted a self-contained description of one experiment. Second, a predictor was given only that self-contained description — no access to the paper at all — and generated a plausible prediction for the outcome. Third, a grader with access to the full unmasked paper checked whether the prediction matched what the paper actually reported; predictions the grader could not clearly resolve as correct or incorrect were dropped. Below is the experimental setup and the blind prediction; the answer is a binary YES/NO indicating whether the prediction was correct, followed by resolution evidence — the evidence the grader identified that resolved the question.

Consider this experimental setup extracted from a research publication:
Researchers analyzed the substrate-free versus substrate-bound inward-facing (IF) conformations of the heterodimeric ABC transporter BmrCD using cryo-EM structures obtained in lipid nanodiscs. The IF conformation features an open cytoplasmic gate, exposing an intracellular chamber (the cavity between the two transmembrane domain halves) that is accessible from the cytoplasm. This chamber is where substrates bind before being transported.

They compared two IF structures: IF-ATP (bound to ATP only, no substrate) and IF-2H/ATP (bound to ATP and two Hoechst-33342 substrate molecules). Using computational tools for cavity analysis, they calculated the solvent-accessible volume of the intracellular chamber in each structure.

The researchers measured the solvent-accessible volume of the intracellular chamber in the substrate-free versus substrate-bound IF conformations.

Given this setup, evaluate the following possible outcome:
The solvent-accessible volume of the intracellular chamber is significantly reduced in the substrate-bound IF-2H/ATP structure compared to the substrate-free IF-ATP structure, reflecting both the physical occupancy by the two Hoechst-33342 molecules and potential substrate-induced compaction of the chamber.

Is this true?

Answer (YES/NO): YES